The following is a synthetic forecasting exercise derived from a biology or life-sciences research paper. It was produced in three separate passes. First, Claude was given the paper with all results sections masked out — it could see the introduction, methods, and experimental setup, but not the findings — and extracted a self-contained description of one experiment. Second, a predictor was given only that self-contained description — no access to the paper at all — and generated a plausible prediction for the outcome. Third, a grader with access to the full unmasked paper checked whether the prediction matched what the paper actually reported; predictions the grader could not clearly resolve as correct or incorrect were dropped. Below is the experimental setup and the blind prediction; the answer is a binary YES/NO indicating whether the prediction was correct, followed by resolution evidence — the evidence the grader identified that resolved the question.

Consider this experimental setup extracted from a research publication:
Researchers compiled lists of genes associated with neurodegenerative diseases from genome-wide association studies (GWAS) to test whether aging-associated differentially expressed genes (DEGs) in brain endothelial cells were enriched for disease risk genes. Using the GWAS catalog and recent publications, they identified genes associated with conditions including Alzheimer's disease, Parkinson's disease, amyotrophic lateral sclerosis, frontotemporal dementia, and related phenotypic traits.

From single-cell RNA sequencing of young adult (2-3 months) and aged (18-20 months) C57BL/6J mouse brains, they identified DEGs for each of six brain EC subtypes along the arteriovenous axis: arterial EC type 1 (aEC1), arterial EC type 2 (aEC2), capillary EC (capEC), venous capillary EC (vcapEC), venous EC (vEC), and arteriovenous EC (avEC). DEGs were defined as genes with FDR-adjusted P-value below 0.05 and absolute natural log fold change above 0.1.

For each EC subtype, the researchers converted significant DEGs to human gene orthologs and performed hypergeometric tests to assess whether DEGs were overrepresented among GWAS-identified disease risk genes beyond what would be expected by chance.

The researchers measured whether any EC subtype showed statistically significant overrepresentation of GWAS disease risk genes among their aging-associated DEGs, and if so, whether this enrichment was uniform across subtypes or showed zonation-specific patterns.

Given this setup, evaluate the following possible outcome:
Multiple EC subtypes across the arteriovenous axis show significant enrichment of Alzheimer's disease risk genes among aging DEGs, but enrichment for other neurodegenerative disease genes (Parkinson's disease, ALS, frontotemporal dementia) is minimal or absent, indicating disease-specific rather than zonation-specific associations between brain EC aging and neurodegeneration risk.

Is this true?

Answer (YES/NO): NO